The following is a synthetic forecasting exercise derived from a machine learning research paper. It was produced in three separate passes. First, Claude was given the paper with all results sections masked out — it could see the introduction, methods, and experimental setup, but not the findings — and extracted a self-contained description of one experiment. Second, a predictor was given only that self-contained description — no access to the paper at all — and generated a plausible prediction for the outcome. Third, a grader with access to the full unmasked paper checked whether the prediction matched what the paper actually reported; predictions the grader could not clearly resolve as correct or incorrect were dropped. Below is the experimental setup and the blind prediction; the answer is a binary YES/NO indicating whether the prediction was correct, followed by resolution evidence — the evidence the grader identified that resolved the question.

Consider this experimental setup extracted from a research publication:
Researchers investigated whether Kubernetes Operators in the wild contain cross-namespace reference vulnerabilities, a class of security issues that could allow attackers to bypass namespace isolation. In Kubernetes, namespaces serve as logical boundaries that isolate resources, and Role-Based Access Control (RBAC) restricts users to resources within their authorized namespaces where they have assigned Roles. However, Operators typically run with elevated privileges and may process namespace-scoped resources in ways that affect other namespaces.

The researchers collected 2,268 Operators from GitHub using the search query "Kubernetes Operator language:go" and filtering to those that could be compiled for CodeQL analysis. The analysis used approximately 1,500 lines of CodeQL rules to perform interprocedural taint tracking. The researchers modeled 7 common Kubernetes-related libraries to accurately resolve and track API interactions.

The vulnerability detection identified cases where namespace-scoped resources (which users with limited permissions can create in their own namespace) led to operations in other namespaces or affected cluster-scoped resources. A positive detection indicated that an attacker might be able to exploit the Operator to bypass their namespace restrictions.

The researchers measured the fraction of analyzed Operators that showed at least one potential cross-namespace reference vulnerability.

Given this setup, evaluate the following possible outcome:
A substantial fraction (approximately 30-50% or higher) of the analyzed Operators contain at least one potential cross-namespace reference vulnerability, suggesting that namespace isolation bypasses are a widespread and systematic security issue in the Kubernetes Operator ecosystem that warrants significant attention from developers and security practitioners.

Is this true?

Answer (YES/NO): NO